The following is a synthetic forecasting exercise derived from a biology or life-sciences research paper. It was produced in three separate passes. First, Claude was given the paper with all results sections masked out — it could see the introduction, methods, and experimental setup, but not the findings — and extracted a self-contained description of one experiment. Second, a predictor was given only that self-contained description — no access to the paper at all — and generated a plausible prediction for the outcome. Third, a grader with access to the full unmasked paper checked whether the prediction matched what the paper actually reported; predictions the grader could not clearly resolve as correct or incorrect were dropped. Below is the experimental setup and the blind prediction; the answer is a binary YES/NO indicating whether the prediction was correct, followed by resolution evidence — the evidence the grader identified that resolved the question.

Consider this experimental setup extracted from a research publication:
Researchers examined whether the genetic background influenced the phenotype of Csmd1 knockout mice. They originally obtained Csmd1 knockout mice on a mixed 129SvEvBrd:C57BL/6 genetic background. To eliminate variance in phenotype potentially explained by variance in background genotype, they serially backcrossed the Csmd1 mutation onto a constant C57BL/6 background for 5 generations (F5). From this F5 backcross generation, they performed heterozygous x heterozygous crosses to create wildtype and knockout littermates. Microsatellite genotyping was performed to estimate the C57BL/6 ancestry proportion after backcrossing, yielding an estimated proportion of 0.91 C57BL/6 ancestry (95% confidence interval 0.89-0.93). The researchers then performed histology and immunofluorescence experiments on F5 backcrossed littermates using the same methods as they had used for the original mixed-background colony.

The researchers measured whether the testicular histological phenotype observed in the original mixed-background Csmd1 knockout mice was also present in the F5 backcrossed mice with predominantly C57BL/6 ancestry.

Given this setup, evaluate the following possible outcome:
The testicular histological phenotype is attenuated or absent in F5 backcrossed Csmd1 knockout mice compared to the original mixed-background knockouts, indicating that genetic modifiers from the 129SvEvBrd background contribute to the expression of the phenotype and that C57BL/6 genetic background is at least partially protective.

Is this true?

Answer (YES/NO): NO